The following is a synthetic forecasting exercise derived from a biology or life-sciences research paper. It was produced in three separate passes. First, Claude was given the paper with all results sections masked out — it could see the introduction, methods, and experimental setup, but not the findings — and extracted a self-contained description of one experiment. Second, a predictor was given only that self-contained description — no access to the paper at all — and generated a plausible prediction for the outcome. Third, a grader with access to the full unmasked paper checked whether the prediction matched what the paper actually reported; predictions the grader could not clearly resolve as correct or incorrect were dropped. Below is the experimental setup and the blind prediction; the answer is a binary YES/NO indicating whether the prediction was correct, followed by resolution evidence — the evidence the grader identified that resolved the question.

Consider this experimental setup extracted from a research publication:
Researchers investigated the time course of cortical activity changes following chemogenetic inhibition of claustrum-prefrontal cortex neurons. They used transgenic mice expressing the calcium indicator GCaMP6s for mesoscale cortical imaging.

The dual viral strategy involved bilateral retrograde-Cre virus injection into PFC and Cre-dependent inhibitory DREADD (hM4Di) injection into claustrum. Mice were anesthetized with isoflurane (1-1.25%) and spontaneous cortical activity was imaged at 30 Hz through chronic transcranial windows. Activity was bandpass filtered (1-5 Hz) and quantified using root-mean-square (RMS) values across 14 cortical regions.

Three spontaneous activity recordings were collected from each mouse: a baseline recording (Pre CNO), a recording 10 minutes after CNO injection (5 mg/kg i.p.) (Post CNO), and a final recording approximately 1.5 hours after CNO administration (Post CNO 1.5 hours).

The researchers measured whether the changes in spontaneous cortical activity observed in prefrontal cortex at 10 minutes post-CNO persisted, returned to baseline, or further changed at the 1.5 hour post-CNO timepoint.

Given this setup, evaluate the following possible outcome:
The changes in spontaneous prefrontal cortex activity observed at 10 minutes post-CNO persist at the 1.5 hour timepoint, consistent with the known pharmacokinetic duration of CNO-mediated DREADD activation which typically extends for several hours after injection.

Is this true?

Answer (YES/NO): NO